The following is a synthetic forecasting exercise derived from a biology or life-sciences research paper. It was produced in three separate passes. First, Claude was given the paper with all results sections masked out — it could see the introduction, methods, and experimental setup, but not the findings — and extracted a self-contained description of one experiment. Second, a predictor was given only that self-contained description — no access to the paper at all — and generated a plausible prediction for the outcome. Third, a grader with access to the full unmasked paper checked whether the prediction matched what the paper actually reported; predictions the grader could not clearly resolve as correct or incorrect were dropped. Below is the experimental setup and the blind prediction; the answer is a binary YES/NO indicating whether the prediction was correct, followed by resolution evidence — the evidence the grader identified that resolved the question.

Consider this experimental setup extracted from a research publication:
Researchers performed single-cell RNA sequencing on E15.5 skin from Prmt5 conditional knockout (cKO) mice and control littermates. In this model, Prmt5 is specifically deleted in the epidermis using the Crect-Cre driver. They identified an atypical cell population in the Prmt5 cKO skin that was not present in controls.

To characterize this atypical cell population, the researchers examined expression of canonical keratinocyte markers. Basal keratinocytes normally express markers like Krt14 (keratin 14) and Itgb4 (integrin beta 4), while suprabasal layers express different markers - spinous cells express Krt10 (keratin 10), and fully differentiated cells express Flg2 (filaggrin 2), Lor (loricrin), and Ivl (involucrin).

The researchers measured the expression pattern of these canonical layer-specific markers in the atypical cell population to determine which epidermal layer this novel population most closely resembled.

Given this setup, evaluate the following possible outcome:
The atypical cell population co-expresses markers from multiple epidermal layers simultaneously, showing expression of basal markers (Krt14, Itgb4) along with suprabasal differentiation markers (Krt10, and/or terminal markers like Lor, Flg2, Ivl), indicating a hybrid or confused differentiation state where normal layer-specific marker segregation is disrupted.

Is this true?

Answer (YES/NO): NO